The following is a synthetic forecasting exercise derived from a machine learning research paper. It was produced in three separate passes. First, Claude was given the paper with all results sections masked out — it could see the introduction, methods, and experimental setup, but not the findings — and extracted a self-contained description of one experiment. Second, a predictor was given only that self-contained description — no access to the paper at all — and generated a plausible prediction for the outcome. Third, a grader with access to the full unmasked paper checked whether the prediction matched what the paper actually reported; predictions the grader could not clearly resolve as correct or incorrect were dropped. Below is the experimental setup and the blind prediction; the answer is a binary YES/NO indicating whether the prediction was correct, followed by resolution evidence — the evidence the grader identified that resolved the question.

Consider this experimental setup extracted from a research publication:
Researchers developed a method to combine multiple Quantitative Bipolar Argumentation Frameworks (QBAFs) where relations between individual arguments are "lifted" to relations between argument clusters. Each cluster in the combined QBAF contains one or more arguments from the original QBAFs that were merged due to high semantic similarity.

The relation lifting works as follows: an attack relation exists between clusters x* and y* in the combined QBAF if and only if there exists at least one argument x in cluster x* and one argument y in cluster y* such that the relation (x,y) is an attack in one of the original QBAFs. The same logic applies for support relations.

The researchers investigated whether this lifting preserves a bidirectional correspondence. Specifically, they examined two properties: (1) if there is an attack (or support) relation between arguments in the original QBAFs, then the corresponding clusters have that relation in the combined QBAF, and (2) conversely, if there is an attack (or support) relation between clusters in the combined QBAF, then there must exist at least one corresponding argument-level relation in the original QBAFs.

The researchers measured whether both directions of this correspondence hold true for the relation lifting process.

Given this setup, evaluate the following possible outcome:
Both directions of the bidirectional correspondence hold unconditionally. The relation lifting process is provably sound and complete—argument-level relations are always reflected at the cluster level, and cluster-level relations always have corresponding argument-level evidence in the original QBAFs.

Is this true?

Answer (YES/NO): NO